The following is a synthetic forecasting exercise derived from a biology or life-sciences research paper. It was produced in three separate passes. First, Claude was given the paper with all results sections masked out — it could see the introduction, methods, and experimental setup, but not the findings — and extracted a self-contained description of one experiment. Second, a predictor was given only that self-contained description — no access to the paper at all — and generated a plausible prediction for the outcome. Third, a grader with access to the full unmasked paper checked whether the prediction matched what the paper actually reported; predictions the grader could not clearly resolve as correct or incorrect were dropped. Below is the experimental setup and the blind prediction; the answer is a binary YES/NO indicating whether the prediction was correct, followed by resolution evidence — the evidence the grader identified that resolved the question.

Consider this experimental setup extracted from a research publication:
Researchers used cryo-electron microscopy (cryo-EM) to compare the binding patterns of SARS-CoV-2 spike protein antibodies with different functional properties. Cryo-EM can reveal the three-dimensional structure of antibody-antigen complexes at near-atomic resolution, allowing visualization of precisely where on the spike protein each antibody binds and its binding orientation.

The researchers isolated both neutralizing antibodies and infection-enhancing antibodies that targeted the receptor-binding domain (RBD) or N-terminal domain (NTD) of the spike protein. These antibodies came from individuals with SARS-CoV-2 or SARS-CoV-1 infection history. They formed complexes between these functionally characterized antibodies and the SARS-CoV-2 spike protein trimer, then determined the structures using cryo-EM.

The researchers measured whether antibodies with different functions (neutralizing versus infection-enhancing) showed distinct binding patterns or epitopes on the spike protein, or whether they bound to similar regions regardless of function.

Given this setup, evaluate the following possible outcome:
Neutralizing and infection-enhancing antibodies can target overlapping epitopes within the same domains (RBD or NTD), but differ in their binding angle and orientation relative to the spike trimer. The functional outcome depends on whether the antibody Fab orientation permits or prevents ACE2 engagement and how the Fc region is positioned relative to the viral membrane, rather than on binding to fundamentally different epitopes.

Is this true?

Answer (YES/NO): NO